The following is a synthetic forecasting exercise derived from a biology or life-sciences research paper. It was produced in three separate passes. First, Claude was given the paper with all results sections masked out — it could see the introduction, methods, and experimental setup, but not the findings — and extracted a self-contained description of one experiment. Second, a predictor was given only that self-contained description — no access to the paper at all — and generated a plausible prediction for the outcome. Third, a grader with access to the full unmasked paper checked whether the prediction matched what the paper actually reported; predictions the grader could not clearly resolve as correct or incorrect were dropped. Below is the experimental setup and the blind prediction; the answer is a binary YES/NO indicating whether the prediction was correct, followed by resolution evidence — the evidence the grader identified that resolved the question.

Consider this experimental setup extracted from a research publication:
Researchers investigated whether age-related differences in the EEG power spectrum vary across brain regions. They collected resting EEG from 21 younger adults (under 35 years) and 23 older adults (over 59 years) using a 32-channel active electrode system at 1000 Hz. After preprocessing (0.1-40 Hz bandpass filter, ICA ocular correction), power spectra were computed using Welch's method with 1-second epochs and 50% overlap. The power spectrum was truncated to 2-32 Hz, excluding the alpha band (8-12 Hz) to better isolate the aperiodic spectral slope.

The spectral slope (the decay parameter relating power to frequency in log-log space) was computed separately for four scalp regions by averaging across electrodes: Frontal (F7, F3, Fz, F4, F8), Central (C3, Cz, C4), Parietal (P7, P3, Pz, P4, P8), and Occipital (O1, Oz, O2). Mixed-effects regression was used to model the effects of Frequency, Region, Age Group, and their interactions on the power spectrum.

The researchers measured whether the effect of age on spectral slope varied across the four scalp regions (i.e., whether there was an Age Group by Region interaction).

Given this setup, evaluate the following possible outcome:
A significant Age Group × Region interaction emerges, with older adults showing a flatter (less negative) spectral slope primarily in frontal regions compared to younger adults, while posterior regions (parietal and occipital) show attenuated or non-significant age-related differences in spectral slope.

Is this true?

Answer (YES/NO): NO